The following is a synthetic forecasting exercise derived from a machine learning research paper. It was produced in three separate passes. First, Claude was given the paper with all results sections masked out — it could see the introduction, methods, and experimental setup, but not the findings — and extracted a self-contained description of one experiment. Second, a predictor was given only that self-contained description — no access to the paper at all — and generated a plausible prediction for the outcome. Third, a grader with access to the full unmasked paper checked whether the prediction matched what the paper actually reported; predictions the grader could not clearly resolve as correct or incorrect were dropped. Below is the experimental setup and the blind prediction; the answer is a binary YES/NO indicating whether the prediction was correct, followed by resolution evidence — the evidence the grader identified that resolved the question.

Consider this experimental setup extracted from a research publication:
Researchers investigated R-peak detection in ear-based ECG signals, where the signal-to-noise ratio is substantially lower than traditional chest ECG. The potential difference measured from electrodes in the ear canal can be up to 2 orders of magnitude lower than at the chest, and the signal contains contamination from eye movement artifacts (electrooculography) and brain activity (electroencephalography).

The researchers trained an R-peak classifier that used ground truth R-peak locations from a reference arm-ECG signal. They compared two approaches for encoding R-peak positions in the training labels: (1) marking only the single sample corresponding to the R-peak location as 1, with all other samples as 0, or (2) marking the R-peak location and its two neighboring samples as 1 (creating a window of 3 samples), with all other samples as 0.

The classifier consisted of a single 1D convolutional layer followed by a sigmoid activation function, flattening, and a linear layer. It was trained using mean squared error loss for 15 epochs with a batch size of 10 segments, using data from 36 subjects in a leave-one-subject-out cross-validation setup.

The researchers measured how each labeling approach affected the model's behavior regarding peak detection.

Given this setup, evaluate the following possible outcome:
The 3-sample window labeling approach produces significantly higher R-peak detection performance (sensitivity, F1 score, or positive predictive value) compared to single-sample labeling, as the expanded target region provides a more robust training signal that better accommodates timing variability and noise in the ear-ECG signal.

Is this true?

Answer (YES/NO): NO